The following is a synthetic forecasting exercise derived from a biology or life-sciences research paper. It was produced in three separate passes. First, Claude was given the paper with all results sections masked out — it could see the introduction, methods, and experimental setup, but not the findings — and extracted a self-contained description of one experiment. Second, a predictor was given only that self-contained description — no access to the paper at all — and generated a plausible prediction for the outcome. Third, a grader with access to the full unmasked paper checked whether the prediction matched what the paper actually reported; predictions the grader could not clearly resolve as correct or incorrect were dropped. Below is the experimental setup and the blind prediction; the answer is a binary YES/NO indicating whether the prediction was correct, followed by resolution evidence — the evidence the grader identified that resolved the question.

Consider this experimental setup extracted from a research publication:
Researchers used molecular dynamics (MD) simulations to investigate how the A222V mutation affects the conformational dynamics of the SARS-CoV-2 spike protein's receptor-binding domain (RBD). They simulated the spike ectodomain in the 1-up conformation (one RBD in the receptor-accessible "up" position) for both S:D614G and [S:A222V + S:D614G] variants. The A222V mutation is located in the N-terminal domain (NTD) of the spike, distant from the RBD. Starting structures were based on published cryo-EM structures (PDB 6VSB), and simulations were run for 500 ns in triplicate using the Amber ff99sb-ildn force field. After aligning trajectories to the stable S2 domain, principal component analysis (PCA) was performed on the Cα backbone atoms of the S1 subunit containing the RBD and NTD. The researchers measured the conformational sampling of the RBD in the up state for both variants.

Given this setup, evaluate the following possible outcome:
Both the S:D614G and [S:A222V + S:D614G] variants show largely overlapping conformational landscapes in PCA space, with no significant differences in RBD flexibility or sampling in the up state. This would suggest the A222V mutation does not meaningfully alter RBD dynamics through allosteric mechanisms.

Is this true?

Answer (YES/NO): NO